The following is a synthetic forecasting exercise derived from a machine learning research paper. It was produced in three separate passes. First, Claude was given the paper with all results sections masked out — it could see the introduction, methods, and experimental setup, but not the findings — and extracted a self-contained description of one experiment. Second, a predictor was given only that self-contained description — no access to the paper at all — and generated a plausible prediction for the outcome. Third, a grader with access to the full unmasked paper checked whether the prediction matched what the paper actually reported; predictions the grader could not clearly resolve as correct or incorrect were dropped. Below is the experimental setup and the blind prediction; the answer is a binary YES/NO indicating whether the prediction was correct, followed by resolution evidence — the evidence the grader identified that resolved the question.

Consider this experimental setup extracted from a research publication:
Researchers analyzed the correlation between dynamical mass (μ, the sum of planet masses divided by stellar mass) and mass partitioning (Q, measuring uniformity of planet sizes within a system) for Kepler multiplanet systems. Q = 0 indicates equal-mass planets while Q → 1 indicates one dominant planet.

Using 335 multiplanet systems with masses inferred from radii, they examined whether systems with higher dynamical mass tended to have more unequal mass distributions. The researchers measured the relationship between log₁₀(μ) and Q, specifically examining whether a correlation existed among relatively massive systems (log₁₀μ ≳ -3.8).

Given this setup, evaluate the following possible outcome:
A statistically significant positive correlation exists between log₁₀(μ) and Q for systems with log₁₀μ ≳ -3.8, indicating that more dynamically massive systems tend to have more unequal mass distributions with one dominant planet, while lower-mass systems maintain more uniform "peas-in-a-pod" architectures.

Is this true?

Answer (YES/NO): YES